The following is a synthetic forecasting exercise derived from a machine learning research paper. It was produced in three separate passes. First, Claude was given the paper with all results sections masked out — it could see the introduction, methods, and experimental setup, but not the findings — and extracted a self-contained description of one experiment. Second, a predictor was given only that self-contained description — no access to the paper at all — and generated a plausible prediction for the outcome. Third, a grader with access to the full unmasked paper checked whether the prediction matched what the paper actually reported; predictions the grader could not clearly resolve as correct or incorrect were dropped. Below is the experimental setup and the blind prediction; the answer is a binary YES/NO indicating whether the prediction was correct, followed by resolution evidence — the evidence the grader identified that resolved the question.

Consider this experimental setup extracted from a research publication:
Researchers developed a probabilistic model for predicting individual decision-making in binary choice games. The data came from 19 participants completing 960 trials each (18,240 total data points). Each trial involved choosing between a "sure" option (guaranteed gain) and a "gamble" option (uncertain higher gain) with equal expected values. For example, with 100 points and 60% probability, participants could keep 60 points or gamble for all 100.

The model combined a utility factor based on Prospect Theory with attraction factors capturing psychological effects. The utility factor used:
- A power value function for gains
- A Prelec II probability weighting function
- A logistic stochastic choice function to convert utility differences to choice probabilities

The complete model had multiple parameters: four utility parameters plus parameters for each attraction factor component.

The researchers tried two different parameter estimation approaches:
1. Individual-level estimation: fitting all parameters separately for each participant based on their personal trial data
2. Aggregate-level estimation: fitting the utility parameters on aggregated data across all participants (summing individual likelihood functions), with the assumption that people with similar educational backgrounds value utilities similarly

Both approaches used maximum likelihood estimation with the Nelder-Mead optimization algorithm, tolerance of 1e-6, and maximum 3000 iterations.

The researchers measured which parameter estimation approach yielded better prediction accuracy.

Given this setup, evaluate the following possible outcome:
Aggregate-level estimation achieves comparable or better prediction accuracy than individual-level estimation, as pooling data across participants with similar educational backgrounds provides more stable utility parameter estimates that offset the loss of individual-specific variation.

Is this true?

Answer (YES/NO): NO